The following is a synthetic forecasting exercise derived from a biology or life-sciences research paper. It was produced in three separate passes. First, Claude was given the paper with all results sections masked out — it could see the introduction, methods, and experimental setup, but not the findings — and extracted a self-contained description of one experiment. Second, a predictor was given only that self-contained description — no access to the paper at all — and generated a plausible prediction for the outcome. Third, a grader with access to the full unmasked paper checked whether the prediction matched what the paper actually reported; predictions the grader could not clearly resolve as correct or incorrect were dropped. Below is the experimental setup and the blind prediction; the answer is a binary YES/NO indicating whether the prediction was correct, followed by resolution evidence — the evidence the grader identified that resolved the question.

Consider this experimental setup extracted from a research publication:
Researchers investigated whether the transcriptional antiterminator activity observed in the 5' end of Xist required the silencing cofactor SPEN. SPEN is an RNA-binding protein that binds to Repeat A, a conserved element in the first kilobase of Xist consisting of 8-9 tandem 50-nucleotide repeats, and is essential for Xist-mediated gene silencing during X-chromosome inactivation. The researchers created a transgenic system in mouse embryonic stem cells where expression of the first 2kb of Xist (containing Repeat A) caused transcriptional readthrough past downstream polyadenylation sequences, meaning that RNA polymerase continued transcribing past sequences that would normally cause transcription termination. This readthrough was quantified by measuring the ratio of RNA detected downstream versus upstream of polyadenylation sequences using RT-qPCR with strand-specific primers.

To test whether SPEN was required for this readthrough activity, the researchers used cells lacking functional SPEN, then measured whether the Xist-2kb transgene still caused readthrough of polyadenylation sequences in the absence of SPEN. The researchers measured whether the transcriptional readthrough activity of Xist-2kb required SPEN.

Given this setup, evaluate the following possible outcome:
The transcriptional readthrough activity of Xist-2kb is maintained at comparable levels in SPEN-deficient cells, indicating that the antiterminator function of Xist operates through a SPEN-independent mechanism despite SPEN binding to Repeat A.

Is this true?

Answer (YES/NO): YES